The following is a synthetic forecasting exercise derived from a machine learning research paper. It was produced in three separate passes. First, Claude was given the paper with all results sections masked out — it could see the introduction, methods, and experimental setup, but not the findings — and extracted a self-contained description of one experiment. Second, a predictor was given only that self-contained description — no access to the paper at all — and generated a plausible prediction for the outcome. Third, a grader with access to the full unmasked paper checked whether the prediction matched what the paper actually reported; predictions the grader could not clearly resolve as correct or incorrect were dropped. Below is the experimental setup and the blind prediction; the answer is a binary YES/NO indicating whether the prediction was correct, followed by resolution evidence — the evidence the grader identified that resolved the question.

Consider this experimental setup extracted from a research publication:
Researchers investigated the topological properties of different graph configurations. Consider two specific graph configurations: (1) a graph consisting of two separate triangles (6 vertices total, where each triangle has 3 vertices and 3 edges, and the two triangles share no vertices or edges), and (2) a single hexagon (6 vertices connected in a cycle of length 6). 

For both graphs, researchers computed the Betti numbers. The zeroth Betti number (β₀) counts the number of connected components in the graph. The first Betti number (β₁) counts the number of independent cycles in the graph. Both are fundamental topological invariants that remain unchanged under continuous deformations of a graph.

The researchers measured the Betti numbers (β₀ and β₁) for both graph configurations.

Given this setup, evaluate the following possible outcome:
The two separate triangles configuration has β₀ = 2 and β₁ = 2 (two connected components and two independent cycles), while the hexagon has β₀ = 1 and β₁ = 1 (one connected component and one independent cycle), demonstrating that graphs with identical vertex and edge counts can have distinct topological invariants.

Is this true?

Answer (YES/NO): YES